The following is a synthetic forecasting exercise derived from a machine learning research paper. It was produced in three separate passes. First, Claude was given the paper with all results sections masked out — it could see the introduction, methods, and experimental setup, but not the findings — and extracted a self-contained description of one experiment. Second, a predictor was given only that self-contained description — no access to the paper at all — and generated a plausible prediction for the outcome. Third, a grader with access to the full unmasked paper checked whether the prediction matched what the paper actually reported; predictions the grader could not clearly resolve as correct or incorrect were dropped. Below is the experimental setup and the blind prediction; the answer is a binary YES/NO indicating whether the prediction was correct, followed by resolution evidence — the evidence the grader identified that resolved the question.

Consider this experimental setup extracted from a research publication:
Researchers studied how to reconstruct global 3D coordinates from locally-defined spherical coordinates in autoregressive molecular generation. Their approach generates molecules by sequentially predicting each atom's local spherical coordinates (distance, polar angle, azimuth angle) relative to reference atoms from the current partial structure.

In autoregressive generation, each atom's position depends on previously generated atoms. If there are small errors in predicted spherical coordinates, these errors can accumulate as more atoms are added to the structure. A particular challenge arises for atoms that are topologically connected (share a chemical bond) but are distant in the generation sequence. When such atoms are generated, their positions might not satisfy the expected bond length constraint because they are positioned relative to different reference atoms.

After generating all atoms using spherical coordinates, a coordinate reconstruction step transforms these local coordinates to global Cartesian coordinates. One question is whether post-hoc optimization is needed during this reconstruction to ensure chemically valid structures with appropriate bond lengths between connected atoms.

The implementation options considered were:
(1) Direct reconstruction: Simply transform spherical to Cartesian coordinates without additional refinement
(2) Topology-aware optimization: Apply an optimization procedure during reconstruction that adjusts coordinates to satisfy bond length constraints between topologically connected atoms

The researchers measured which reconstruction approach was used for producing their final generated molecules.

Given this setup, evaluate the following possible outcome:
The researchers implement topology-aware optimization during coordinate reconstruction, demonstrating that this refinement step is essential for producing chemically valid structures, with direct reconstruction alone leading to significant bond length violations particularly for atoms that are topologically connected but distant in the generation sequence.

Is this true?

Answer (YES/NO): NO